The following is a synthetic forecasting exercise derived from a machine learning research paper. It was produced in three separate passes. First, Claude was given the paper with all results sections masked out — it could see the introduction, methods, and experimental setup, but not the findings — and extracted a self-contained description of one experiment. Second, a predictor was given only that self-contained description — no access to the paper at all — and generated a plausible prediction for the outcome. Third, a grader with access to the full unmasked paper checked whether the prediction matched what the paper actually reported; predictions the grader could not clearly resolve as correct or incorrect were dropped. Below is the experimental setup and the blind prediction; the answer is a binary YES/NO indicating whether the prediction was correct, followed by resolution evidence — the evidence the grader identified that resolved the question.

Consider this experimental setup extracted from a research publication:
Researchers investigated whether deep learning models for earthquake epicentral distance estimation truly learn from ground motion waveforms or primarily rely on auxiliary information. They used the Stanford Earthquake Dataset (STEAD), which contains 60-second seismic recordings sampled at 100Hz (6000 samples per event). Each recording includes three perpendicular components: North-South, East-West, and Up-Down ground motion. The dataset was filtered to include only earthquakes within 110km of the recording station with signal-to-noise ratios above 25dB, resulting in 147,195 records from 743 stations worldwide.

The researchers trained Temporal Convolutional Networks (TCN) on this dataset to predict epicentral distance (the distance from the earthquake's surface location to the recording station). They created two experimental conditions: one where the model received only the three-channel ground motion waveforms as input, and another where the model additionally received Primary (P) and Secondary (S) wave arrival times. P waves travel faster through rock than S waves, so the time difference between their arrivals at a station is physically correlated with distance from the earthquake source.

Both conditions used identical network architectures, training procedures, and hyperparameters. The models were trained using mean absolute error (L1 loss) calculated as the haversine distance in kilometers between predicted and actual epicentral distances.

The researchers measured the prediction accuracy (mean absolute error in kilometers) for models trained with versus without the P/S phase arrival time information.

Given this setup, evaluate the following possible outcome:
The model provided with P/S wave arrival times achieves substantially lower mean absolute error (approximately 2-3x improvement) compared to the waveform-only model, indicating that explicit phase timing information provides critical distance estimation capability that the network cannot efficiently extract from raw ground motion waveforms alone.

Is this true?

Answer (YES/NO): NO